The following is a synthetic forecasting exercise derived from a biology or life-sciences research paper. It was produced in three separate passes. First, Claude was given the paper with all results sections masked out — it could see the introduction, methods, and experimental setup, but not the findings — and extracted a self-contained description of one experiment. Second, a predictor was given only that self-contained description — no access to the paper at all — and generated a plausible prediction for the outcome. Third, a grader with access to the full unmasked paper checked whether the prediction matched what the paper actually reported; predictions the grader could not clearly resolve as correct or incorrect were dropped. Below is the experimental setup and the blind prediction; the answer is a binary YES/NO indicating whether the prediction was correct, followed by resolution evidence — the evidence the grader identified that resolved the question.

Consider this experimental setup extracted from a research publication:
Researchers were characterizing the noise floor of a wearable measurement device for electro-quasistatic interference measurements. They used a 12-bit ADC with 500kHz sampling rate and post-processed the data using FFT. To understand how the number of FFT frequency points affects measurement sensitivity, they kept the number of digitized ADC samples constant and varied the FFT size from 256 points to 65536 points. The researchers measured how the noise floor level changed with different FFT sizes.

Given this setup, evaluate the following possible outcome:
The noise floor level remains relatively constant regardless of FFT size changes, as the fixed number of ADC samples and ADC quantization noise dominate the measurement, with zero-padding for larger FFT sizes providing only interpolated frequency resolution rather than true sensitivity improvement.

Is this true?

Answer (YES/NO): NO